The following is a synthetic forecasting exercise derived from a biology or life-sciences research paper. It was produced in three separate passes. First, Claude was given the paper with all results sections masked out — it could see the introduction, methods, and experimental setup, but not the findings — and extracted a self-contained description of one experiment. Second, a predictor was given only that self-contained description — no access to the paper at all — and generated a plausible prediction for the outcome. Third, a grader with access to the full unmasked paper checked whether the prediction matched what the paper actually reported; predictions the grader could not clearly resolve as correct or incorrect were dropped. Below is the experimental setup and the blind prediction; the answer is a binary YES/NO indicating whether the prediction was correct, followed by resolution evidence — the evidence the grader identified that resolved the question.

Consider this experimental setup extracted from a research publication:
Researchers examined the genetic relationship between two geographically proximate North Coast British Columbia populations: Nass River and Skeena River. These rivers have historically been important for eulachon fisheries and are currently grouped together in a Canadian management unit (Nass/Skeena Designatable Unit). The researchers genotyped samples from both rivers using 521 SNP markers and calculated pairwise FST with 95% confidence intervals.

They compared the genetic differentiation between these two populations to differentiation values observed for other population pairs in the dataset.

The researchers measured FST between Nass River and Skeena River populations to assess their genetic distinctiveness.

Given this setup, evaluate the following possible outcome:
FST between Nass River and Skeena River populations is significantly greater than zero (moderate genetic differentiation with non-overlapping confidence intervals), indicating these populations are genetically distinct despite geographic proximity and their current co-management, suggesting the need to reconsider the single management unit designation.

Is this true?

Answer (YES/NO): NO